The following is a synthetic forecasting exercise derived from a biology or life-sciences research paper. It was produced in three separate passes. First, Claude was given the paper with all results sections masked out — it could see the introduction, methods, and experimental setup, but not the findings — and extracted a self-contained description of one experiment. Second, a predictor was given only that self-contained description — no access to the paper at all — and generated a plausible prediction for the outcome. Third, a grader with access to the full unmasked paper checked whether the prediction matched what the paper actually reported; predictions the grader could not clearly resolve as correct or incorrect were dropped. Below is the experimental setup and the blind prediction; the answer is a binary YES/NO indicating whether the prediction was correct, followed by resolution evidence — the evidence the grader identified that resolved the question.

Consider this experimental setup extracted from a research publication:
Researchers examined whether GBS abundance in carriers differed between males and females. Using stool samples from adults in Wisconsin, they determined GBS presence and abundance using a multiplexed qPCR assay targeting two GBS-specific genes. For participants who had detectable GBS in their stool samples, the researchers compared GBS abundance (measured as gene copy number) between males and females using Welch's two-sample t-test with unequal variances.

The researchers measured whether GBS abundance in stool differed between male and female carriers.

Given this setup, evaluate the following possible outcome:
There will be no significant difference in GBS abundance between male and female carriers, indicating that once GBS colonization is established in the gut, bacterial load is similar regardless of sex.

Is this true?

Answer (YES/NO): YES